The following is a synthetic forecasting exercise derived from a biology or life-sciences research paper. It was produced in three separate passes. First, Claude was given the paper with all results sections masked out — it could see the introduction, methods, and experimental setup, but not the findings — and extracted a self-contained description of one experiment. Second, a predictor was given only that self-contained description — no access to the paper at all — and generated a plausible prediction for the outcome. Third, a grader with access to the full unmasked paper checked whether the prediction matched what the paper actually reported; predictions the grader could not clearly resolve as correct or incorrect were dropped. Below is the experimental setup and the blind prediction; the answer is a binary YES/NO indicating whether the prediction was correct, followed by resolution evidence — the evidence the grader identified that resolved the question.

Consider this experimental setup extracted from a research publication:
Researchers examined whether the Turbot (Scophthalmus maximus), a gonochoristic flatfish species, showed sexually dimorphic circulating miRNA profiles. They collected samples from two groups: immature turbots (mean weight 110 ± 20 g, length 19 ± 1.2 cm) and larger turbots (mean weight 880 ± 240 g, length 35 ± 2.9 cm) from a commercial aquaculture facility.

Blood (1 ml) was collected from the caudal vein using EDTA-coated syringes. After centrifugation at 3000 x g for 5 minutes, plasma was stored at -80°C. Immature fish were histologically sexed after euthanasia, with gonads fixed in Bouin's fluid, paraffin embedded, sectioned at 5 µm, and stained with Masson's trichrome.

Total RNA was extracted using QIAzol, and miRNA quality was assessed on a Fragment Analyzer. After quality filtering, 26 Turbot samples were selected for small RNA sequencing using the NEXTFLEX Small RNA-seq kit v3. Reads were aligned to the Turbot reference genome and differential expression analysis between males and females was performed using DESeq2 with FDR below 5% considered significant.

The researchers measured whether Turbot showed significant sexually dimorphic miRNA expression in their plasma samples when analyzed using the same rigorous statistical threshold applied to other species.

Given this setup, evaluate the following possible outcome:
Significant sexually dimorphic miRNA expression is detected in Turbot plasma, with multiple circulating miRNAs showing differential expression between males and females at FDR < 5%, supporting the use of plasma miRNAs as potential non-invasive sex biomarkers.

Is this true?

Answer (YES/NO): YES